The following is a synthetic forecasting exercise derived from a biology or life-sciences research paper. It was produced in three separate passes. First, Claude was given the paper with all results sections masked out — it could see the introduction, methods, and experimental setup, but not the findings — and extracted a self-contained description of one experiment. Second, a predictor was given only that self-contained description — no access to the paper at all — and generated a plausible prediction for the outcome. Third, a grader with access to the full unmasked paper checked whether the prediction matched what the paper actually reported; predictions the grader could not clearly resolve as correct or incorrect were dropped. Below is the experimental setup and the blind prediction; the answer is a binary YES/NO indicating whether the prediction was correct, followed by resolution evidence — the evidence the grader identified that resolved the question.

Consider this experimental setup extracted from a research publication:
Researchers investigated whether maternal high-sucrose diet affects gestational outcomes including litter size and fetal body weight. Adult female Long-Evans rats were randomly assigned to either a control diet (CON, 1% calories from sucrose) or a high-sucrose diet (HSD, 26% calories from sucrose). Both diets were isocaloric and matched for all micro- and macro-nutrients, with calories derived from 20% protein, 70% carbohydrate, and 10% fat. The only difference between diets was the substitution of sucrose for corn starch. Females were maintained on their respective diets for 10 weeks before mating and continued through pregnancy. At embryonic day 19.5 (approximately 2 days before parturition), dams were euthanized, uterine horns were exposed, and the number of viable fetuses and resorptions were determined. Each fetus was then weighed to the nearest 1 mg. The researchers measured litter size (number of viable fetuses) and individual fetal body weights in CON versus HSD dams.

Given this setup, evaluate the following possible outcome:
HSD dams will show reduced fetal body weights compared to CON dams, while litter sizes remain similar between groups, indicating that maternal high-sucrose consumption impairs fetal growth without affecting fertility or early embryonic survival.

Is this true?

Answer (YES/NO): NO